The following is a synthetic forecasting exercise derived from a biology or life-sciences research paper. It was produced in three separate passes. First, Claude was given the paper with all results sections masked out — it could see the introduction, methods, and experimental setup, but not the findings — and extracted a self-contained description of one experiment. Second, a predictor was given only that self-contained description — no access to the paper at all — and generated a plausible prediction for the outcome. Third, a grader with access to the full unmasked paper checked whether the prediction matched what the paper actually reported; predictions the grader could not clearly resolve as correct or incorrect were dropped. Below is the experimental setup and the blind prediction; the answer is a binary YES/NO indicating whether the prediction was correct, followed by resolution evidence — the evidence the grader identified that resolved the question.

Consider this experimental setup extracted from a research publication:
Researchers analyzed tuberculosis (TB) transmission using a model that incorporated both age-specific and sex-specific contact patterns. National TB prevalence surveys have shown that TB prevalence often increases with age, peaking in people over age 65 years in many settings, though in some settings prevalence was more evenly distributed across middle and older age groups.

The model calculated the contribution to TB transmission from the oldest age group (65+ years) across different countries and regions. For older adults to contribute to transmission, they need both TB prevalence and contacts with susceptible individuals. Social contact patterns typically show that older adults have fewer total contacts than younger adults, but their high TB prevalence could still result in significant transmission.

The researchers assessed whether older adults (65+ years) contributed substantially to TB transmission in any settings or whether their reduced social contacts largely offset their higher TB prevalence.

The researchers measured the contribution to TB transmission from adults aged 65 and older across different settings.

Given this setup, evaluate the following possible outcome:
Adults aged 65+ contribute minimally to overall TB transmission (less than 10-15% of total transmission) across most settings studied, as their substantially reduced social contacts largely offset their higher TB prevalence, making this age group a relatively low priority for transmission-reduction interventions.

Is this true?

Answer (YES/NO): NO